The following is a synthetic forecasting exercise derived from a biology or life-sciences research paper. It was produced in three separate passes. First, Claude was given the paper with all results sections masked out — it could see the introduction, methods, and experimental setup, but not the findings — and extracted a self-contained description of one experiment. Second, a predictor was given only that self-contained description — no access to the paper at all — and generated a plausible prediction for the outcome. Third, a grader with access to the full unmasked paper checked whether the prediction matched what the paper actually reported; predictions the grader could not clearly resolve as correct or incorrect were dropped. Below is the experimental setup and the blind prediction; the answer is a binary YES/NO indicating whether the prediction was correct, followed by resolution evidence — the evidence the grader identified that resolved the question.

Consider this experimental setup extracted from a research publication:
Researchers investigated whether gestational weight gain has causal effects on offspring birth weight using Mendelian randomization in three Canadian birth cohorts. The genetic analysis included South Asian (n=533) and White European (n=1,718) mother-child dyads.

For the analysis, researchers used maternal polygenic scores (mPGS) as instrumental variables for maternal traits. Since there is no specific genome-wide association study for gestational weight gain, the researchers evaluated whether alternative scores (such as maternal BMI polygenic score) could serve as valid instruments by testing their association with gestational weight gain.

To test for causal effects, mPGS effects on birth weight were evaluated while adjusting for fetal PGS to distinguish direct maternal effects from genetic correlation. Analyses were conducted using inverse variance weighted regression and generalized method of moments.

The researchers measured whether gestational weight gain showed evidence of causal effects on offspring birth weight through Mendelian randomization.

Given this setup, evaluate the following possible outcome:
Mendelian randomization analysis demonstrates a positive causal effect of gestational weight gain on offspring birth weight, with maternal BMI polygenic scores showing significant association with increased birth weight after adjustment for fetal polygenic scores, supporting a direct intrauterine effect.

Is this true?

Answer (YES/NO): NO